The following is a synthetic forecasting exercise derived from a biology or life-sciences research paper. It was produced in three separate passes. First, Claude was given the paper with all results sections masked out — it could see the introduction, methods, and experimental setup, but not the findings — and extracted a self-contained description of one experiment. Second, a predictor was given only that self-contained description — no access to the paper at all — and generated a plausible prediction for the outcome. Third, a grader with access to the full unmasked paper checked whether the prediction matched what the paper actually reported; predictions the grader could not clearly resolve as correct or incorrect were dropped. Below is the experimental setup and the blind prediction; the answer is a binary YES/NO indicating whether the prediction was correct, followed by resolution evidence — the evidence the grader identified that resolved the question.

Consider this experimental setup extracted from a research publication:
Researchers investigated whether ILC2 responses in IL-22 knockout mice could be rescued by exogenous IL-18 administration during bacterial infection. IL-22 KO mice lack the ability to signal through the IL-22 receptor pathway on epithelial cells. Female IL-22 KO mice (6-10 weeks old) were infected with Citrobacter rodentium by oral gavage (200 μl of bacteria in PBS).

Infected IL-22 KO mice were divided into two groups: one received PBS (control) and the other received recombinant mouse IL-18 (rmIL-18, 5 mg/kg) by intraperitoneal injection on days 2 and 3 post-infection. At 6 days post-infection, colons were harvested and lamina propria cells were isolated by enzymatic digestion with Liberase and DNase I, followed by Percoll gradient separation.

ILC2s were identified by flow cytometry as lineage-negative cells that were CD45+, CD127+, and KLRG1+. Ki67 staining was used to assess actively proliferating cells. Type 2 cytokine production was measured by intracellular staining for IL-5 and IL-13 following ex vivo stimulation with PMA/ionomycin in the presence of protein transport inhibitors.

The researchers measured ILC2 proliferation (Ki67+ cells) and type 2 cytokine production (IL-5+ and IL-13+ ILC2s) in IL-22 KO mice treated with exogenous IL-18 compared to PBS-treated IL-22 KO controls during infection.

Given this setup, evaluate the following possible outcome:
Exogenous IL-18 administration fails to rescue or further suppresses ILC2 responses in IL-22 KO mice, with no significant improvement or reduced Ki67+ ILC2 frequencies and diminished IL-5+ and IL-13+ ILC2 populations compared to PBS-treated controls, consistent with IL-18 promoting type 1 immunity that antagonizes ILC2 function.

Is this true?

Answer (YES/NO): NO